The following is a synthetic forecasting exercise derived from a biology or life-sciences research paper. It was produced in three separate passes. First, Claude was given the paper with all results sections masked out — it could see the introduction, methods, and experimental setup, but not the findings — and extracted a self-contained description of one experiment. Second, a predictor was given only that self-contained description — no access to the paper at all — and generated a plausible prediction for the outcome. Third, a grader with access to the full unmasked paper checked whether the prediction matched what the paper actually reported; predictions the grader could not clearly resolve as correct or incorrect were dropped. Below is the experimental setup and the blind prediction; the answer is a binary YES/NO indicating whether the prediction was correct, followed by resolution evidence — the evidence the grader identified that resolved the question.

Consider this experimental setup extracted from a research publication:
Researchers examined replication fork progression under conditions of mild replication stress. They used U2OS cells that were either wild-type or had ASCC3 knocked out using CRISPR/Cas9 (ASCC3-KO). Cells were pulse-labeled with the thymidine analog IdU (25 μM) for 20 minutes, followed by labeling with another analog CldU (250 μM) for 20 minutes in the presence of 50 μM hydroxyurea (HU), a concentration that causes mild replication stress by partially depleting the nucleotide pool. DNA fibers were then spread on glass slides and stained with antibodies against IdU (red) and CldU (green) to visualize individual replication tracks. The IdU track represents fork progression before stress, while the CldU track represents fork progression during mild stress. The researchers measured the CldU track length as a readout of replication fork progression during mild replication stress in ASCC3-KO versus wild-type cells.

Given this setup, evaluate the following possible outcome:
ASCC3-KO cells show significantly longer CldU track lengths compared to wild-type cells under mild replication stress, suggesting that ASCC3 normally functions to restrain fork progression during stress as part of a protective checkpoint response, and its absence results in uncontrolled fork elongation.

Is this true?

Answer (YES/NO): YES